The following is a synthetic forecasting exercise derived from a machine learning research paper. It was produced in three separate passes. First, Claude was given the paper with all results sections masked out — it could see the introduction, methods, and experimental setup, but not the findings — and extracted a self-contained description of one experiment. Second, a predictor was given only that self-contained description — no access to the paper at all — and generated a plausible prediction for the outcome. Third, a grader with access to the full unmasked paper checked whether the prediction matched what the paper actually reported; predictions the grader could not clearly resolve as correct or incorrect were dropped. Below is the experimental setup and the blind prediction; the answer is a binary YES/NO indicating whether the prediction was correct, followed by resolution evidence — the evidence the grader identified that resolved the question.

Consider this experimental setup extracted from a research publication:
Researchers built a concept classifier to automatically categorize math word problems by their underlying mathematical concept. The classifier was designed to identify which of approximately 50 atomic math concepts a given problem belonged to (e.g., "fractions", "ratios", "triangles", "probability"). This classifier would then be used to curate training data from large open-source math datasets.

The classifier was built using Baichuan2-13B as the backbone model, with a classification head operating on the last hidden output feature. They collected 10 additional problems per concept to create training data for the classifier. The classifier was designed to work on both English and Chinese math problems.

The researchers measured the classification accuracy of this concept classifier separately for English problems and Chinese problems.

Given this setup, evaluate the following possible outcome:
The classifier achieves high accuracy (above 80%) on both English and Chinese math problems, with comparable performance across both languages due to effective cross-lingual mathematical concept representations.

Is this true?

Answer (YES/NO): YES